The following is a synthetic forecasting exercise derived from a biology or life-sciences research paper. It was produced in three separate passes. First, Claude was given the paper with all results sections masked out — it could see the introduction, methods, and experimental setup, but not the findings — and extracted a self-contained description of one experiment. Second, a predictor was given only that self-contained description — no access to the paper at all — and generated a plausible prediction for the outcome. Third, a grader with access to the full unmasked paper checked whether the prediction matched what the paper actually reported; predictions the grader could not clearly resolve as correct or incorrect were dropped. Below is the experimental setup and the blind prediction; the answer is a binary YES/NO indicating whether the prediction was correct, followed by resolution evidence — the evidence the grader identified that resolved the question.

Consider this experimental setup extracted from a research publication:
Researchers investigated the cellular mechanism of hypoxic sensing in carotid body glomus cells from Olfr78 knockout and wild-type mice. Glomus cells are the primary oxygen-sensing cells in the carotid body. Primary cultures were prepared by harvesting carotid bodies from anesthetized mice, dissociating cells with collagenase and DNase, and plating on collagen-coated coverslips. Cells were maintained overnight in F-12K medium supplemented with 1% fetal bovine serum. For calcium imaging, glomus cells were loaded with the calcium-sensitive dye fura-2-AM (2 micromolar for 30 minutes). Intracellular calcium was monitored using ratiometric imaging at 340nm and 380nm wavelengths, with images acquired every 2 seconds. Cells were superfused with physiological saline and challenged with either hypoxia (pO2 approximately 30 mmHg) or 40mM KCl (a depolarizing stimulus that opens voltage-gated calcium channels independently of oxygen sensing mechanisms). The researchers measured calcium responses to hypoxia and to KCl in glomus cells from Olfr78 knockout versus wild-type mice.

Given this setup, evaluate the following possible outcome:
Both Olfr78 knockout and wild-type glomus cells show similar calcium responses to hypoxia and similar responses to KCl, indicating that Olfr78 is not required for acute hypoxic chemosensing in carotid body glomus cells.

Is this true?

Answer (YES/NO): NO